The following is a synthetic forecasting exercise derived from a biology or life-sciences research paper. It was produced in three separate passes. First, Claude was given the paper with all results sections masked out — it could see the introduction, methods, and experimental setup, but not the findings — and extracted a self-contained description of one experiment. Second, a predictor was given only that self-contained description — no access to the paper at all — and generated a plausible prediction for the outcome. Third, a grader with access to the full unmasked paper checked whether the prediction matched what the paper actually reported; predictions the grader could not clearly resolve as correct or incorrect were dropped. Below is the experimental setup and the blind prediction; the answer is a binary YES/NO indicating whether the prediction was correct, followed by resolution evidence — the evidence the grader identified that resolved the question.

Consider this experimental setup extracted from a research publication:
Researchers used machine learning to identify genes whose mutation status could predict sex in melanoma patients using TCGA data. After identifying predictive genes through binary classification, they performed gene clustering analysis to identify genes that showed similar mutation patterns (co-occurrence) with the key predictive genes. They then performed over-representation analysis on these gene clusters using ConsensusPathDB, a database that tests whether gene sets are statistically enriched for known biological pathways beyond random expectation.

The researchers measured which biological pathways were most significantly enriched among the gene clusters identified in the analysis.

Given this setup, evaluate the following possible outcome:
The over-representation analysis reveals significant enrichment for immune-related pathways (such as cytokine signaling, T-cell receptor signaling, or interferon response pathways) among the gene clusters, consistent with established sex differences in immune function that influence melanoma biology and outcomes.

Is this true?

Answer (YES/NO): NO